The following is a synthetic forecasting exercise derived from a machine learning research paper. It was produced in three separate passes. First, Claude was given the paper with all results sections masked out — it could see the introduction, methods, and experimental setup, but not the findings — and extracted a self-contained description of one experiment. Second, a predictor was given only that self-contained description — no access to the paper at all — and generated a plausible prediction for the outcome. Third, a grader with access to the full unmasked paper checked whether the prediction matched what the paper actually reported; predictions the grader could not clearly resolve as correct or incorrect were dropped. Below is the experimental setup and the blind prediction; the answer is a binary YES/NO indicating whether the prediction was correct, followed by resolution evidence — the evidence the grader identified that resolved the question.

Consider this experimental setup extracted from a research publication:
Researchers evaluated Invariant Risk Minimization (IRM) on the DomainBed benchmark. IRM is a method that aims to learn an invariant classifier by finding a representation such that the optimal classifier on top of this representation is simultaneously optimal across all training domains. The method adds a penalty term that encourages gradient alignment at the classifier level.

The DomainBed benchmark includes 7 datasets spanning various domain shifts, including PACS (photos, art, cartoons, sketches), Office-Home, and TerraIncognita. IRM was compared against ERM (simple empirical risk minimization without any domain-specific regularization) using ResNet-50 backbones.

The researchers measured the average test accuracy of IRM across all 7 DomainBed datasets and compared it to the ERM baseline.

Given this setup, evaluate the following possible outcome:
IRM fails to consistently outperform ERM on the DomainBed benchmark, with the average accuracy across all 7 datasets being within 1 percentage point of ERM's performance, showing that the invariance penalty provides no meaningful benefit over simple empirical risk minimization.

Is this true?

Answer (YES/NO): NO